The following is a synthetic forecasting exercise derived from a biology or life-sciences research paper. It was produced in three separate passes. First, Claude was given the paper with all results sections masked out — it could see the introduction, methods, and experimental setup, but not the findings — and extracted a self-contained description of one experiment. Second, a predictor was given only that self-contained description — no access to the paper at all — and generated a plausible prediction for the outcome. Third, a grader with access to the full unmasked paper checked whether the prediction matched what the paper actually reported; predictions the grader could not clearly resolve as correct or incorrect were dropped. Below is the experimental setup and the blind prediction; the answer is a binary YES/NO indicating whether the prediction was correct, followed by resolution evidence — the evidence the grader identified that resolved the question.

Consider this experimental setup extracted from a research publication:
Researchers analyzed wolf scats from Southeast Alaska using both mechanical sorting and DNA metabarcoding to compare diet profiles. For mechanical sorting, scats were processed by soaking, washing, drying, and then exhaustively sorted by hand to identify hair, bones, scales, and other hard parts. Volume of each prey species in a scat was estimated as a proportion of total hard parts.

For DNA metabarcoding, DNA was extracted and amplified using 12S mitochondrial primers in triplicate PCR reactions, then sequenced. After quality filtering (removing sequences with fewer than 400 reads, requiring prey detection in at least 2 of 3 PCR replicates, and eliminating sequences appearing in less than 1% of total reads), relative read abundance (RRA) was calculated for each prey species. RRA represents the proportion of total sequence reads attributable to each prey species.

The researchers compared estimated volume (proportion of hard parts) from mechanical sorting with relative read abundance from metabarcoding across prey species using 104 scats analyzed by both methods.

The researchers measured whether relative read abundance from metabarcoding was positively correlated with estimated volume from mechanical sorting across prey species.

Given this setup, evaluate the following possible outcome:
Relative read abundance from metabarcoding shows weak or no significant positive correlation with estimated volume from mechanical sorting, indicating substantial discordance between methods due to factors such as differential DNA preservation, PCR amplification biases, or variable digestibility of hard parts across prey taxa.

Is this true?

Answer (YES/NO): NO